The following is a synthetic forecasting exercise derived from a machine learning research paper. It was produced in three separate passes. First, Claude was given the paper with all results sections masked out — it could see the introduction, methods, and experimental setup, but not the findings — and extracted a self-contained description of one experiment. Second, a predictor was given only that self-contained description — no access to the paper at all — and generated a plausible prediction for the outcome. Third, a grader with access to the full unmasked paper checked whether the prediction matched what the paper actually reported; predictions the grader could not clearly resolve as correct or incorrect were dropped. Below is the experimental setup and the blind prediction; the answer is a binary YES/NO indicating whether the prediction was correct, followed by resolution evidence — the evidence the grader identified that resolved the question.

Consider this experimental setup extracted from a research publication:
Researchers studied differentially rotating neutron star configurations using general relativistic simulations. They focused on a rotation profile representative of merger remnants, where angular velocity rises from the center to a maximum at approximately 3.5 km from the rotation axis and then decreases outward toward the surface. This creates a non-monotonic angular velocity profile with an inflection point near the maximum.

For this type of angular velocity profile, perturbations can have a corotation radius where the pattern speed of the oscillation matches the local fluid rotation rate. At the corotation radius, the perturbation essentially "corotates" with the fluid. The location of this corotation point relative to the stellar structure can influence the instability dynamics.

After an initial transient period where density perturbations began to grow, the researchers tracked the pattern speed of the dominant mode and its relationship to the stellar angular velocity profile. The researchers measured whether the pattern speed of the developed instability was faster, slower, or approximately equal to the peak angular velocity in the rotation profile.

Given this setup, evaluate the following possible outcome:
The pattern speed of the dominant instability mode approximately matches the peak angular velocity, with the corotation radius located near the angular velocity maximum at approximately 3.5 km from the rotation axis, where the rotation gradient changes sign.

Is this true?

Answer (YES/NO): NO